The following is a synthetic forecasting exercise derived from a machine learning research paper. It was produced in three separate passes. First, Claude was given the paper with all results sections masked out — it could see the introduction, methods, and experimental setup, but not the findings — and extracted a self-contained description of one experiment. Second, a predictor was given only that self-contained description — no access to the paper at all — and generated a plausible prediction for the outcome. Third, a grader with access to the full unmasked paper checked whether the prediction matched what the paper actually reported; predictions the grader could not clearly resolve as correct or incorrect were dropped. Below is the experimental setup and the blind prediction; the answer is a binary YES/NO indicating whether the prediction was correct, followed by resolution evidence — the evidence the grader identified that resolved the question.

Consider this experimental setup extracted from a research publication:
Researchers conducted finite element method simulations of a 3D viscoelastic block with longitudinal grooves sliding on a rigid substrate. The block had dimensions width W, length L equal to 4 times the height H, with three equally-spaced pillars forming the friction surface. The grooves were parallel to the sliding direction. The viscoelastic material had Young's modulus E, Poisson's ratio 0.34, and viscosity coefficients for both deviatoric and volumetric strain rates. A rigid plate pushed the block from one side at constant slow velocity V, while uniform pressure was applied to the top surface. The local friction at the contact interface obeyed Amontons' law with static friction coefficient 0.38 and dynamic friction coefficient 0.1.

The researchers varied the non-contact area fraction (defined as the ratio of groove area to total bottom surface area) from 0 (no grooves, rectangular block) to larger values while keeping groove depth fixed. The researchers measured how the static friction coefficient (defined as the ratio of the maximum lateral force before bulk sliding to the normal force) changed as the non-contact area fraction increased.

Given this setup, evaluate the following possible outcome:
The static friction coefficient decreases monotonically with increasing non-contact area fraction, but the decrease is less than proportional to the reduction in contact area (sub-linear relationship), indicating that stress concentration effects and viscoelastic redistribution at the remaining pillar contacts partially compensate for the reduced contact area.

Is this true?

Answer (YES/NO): YES